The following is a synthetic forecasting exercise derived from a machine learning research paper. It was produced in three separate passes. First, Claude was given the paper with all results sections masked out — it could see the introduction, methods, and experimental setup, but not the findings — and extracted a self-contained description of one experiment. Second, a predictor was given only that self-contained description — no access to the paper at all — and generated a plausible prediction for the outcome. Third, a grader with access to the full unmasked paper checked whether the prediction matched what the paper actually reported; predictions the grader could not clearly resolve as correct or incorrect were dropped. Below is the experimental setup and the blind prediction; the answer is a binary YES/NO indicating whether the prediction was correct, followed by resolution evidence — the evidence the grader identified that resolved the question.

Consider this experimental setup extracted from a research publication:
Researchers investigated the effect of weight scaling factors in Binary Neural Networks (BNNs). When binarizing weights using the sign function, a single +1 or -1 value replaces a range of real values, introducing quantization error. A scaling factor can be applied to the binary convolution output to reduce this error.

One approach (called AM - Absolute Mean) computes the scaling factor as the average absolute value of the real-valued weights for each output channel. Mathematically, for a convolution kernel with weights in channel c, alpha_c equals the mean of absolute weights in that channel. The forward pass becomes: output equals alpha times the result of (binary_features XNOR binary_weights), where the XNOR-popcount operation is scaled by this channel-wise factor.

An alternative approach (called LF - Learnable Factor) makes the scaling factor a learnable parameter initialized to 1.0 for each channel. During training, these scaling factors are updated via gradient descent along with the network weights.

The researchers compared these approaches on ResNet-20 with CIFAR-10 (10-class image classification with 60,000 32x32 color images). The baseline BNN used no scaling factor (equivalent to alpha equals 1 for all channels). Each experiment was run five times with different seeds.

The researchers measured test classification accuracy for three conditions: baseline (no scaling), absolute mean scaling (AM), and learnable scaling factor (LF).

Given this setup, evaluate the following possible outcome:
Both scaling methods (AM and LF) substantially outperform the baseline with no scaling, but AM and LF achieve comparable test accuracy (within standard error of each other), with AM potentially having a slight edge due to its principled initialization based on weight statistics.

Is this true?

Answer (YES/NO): NO